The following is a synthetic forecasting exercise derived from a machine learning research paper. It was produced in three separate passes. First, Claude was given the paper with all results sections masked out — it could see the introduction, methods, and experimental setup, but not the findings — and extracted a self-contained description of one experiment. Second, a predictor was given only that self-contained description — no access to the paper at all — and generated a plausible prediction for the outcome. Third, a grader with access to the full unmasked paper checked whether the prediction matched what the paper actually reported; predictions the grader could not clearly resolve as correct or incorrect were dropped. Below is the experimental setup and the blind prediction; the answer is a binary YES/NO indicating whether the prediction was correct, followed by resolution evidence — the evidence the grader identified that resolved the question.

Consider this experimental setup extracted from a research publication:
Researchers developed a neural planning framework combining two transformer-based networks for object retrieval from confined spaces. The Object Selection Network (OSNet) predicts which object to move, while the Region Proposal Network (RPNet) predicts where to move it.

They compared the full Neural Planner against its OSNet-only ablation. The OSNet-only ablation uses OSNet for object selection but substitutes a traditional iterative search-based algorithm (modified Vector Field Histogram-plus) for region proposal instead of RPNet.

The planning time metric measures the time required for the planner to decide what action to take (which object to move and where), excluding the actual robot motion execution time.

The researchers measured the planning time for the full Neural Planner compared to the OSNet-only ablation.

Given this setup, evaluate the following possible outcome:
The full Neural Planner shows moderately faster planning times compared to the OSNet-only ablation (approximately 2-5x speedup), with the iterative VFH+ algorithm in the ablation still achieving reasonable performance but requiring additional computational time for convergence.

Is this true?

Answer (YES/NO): NO